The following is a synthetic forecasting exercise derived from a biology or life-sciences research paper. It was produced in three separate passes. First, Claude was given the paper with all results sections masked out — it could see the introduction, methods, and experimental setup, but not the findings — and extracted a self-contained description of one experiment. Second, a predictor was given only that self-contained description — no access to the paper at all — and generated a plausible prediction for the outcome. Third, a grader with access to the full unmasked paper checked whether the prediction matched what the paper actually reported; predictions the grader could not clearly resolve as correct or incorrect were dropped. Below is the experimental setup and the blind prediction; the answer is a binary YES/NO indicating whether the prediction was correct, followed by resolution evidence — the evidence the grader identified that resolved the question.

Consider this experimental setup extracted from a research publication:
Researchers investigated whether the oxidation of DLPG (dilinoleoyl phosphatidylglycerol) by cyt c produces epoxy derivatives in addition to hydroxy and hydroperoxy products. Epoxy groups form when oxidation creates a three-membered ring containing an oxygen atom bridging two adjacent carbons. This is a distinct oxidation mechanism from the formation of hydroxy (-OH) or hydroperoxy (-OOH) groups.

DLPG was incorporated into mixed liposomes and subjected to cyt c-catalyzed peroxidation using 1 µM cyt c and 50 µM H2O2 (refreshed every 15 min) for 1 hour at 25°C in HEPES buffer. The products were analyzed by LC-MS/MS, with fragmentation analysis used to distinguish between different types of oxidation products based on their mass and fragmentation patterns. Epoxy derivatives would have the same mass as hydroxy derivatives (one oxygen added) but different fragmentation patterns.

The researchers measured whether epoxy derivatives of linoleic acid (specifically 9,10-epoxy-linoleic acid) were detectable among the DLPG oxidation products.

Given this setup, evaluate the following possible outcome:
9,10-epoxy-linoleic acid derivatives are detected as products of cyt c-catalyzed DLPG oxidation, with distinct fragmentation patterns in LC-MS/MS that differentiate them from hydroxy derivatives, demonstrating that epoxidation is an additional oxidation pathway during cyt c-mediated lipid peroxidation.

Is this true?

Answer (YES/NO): YES